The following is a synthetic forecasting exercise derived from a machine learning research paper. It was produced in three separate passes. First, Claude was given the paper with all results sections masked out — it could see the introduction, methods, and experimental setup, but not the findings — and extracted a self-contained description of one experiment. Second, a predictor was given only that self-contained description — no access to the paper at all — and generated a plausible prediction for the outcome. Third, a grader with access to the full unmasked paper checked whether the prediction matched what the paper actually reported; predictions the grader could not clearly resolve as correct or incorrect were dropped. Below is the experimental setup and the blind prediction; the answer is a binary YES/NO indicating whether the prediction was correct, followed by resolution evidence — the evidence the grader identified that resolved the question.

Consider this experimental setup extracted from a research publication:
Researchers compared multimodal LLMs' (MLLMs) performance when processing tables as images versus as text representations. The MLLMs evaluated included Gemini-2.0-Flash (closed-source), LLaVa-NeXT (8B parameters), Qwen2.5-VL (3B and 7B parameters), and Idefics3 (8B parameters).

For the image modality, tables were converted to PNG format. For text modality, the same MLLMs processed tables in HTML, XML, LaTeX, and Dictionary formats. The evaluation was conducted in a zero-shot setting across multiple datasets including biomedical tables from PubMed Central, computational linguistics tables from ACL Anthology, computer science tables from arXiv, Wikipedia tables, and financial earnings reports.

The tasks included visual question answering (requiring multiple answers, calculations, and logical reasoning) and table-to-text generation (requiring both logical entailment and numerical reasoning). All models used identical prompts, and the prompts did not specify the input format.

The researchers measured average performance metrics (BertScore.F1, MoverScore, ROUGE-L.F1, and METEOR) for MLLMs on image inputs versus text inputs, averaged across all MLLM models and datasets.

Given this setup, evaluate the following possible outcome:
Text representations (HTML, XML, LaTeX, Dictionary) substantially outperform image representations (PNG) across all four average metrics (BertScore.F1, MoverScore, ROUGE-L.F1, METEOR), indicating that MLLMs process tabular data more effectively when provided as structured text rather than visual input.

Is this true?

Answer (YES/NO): NO